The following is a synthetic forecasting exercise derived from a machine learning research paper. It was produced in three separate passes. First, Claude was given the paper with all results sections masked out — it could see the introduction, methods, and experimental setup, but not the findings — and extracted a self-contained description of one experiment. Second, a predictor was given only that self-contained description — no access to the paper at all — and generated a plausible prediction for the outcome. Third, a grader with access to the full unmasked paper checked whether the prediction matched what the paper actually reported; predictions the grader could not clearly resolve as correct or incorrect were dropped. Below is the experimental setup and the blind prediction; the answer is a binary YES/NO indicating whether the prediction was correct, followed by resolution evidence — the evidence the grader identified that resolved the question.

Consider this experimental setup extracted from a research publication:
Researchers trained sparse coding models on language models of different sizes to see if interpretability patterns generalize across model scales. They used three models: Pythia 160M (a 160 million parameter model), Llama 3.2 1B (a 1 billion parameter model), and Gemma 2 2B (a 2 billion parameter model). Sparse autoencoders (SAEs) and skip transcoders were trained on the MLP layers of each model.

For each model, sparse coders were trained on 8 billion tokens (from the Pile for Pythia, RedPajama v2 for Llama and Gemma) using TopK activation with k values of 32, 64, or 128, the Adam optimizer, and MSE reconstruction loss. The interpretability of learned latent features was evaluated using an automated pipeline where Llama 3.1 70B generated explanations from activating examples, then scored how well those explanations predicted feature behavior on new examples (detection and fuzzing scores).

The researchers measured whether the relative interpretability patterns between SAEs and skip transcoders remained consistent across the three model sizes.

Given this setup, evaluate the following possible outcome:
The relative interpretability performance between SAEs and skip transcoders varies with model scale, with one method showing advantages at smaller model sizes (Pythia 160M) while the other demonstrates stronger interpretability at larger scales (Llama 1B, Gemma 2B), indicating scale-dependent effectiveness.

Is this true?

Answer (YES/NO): NO